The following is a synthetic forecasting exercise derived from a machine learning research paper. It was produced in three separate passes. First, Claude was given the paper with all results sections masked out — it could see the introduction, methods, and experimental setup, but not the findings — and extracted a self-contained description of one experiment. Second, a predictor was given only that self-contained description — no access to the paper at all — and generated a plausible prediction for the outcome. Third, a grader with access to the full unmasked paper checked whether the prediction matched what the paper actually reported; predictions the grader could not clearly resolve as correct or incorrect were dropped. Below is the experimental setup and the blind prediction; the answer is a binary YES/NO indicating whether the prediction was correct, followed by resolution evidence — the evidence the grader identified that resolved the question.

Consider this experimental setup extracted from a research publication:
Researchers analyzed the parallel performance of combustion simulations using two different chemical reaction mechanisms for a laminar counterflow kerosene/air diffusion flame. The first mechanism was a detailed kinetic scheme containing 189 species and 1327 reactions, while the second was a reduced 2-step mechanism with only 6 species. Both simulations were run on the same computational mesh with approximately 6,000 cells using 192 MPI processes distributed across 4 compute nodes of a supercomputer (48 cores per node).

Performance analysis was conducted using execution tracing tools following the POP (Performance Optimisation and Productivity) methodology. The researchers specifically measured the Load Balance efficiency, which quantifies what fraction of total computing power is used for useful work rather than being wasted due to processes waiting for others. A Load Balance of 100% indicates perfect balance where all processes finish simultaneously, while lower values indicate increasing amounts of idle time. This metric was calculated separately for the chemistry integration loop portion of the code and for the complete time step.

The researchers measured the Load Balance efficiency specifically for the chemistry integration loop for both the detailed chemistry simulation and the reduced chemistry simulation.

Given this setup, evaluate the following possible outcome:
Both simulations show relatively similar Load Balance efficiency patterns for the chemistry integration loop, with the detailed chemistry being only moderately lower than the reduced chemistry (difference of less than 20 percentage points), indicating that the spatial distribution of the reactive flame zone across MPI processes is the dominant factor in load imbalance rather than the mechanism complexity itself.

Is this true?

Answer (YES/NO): NO